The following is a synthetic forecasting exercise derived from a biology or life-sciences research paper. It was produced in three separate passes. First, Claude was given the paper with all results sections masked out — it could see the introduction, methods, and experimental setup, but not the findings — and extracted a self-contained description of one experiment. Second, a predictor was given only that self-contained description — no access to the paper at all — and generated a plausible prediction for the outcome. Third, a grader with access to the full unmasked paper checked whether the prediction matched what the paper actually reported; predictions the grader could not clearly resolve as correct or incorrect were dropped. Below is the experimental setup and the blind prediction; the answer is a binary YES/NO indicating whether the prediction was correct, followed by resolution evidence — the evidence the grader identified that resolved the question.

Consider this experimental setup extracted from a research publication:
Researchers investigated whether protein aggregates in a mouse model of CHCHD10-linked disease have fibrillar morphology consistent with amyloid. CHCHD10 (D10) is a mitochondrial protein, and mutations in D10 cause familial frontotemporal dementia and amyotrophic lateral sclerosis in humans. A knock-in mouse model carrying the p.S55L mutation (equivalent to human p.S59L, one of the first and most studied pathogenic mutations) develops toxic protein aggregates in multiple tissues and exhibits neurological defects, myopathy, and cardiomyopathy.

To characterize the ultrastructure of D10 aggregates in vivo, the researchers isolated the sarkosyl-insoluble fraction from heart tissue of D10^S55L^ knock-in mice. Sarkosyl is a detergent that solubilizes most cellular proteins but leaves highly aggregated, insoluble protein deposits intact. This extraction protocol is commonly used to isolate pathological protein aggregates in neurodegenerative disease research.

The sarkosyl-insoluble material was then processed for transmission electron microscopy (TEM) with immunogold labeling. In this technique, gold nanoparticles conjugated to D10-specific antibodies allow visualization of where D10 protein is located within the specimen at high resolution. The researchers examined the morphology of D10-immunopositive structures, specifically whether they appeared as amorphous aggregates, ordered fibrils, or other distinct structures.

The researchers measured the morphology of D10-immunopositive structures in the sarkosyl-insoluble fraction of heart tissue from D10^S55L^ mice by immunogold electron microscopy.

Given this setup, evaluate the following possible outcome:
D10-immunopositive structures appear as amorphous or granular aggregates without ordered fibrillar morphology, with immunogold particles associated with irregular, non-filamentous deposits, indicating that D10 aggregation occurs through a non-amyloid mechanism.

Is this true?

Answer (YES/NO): NO